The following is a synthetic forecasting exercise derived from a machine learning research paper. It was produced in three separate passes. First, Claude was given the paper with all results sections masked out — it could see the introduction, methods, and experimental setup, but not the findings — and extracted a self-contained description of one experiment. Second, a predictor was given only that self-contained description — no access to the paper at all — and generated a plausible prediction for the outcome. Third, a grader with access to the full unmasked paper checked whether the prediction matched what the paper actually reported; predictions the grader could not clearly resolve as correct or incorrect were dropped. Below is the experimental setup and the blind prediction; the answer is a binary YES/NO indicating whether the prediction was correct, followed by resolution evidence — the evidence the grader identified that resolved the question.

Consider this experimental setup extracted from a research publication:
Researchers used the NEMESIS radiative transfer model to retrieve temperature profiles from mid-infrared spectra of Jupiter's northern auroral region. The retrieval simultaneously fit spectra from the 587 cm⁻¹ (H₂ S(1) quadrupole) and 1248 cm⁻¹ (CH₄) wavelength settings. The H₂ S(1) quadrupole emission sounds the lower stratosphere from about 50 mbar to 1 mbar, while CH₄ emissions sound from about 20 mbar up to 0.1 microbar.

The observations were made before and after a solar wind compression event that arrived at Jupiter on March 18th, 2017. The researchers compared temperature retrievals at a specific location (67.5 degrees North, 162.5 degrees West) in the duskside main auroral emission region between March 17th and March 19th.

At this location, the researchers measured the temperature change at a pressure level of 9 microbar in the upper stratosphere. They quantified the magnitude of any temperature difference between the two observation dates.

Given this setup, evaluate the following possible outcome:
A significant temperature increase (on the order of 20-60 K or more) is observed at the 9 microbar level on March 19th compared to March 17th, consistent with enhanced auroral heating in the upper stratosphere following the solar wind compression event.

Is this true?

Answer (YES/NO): NO